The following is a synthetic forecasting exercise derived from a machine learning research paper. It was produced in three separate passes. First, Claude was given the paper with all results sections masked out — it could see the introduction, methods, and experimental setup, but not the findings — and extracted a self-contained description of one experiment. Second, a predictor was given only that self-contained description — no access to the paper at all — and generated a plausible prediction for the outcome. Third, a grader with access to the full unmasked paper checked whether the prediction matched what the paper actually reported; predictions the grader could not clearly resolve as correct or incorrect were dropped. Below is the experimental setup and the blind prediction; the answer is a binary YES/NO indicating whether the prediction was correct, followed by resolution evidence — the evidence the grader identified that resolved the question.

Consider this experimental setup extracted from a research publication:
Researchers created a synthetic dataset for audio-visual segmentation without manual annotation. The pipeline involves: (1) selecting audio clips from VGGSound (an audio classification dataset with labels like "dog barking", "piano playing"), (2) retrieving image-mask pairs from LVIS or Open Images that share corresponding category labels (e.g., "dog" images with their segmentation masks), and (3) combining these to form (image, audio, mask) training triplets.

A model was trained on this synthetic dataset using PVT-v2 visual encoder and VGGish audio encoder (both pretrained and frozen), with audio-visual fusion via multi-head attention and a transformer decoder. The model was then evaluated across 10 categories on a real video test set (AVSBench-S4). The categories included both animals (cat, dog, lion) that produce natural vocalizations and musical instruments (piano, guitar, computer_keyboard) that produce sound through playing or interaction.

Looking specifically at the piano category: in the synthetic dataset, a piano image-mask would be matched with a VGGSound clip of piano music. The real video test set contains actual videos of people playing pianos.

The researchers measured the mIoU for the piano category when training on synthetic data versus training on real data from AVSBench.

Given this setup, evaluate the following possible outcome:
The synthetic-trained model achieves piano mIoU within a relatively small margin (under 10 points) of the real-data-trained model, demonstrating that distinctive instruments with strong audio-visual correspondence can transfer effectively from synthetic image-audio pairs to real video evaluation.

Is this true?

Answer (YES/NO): NO